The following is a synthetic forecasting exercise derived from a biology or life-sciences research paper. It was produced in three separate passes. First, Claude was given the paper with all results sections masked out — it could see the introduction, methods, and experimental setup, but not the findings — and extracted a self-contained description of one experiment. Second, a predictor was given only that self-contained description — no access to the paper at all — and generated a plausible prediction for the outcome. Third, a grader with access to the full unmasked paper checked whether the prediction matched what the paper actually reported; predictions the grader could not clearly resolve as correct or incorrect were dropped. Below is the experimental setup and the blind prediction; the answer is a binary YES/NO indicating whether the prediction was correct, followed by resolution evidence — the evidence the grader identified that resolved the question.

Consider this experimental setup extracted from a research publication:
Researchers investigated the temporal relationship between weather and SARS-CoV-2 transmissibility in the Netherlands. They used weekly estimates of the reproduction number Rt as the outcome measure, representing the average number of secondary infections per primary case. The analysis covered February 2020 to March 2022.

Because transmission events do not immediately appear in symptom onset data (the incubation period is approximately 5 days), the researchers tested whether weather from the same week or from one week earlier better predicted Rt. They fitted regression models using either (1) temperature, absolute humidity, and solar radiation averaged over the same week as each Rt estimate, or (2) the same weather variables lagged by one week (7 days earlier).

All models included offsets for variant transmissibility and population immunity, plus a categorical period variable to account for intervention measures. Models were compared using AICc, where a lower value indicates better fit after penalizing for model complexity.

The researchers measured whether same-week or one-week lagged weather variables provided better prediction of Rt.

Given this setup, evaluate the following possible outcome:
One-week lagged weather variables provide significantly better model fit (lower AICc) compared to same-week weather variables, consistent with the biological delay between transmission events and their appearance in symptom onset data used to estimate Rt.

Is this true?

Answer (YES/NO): NO